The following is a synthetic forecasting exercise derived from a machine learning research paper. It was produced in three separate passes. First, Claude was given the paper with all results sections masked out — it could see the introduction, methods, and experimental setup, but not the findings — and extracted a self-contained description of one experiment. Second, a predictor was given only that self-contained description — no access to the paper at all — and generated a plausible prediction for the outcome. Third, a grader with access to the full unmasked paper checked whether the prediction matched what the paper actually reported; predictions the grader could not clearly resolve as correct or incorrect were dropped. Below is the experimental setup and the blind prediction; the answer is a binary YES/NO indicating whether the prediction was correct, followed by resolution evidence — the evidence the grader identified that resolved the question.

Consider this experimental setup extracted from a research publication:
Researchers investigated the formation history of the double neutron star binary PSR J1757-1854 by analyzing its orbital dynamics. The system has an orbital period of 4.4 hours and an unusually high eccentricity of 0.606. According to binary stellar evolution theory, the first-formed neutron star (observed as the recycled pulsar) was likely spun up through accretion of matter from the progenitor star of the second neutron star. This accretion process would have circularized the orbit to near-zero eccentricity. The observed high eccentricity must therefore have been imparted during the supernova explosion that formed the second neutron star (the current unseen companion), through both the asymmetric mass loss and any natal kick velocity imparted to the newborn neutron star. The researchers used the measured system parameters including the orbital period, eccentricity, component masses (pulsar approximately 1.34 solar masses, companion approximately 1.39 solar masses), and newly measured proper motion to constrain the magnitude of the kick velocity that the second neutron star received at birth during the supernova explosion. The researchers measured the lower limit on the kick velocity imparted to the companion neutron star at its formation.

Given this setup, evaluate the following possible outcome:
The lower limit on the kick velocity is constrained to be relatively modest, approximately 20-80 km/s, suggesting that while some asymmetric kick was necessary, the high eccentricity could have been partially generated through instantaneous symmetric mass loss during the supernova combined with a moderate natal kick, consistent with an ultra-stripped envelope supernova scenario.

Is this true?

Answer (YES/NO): NO